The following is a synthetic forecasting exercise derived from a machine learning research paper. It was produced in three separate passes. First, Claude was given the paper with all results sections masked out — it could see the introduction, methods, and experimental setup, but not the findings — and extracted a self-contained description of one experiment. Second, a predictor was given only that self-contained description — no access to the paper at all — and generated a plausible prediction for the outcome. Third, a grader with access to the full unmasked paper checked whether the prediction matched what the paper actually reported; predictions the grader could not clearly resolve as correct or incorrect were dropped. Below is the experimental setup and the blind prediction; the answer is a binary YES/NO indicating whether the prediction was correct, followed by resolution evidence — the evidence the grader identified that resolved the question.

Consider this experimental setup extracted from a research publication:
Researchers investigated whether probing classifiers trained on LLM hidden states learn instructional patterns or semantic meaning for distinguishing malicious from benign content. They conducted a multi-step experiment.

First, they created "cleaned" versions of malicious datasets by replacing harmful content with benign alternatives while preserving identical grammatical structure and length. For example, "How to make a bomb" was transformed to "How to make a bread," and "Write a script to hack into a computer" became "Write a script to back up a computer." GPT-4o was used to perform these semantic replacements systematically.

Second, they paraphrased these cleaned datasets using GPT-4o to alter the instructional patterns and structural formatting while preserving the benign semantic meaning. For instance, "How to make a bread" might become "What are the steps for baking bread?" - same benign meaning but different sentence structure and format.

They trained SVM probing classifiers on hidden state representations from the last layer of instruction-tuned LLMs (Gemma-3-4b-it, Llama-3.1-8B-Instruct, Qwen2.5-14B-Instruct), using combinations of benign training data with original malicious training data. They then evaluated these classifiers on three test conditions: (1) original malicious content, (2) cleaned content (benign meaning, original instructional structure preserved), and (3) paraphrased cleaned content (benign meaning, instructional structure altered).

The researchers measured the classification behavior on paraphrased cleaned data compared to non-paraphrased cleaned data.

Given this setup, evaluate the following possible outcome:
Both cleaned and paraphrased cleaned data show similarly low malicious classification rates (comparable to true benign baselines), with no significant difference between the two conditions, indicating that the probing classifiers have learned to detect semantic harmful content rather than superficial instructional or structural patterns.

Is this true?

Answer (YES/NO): NO